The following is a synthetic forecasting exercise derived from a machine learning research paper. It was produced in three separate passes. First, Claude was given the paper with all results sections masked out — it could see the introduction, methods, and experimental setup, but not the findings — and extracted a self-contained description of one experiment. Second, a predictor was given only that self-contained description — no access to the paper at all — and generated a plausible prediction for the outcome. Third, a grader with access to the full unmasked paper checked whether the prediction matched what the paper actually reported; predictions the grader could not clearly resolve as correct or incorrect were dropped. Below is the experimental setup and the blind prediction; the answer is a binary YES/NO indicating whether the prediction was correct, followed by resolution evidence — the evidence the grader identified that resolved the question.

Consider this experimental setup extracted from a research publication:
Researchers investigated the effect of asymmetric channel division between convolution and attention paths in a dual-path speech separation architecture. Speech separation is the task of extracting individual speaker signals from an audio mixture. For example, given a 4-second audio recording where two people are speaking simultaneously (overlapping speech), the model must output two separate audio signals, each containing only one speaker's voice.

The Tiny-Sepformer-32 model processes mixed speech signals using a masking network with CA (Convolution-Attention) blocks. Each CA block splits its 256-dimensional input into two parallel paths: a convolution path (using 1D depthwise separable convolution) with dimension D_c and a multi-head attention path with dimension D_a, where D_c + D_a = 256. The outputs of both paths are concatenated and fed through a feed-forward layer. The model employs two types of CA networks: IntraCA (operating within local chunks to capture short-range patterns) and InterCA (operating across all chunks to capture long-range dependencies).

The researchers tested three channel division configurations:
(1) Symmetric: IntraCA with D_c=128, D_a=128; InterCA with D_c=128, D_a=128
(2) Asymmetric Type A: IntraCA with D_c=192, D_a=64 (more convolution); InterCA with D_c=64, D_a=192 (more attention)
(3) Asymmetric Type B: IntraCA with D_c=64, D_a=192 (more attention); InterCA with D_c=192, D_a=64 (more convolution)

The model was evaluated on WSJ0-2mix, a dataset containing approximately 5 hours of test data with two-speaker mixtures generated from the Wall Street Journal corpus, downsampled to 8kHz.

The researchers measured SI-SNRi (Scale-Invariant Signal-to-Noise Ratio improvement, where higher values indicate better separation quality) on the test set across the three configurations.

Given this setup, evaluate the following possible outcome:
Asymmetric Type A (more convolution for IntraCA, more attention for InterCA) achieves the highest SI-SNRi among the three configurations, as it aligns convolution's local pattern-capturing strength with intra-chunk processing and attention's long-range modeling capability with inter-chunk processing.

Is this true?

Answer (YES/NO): YES